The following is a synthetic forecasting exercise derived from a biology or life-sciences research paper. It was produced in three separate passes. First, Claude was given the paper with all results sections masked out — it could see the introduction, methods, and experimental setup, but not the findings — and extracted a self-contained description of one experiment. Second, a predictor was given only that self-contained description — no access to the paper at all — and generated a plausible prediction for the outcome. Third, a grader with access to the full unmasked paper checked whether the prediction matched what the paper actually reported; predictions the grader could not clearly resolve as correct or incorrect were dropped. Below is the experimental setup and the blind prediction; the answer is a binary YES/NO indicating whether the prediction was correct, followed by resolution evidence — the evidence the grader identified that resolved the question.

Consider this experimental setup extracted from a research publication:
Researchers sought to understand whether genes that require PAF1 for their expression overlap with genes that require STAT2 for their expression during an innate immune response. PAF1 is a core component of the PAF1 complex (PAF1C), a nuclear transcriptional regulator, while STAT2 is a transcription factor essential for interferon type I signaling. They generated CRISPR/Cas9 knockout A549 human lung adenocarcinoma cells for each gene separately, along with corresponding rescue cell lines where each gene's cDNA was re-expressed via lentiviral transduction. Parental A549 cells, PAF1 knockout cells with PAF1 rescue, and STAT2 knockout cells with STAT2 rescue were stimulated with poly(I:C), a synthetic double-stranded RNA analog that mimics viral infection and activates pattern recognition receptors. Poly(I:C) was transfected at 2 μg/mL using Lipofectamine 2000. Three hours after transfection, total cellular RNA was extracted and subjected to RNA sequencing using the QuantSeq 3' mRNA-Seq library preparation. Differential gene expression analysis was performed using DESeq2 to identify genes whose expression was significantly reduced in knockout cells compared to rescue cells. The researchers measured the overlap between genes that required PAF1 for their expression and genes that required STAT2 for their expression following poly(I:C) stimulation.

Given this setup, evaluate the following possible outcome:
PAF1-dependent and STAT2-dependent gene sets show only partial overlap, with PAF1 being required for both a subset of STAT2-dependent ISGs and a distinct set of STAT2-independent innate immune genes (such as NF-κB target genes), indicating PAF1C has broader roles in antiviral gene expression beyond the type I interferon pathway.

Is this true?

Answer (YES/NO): YES